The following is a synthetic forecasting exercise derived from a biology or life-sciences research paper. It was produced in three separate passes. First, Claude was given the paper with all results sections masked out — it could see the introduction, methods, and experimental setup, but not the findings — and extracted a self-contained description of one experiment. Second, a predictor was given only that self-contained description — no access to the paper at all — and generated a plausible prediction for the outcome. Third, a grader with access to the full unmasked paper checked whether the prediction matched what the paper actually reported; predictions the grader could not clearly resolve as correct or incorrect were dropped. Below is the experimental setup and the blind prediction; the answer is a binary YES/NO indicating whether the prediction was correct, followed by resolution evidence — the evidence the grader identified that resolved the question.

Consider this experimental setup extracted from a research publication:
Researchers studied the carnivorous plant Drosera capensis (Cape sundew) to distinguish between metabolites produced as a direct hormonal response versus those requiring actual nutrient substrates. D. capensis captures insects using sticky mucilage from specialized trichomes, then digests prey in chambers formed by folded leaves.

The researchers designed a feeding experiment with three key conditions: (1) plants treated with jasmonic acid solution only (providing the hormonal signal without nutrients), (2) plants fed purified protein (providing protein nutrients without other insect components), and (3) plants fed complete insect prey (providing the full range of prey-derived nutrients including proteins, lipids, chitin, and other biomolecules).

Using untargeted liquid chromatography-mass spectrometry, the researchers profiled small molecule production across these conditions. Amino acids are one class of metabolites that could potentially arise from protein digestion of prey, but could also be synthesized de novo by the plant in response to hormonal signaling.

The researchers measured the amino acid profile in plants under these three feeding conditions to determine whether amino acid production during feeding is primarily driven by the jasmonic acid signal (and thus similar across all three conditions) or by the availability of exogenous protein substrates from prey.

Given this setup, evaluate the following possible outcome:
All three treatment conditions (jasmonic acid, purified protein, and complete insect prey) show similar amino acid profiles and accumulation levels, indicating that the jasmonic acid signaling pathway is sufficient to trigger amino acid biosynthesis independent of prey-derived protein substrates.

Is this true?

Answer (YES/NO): NO